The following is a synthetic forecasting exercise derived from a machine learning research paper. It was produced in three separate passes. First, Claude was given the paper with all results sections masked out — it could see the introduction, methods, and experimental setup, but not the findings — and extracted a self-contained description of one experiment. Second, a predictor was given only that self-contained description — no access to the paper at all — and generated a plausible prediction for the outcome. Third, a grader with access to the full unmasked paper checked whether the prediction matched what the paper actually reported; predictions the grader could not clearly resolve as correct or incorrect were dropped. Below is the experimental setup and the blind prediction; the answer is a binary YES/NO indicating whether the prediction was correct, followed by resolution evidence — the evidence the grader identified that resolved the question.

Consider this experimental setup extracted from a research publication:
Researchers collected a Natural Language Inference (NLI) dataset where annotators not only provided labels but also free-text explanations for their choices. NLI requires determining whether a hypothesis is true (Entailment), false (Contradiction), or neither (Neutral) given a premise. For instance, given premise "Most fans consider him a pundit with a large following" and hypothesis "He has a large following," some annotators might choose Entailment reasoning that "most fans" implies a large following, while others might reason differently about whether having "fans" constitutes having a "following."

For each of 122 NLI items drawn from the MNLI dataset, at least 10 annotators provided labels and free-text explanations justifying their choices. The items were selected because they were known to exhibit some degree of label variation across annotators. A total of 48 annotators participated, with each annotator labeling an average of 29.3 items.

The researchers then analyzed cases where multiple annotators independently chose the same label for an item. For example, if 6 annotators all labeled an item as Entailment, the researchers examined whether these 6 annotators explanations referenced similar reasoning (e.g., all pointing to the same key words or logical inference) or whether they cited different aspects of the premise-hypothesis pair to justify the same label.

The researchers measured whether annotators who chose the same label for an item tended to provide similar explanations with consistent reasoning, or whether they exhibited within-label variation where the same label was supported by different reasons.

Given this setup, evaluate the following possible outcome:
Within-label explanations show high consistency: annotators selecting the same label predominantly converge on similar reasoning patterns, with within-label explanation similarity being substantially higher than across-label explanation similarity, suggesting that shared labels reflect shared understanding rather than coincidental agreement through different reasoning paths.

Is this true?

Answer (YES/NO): NO